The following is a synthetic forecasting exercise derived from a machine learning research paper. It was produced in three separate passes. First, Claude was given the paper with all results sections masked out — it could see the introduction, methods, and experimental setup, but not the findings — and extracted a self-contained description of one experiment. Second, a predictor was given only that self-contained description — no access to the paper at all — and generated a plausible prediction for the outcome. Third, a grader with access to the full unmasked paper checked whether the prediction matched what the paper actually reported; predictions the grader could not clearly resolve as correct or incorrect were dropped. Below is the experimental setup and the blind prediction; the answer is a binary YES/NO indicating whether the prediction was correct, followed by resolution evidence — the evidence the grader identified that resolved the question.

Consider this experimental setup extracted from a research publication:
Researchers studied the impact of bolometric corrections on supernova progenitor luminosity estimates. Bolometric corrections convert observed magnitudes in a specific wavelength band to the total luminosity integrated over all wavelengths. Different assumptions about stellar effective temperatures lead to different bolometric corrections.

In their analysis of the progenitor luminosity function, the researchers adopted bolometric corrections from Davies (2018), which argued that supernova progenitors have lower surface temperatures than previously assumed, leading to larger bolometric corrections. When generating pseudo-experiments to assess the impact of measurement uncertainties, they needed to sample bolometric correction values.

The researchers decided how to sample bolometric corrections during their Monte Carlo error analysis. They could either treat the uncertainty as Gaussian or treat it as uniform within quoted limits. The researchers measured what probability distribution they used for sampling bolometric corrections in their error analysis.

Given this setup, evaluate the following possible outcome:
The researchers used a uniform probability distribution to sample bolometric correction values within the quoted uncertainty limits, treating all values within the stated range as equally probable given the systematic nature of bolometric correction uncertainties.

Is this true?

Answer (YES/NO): YES